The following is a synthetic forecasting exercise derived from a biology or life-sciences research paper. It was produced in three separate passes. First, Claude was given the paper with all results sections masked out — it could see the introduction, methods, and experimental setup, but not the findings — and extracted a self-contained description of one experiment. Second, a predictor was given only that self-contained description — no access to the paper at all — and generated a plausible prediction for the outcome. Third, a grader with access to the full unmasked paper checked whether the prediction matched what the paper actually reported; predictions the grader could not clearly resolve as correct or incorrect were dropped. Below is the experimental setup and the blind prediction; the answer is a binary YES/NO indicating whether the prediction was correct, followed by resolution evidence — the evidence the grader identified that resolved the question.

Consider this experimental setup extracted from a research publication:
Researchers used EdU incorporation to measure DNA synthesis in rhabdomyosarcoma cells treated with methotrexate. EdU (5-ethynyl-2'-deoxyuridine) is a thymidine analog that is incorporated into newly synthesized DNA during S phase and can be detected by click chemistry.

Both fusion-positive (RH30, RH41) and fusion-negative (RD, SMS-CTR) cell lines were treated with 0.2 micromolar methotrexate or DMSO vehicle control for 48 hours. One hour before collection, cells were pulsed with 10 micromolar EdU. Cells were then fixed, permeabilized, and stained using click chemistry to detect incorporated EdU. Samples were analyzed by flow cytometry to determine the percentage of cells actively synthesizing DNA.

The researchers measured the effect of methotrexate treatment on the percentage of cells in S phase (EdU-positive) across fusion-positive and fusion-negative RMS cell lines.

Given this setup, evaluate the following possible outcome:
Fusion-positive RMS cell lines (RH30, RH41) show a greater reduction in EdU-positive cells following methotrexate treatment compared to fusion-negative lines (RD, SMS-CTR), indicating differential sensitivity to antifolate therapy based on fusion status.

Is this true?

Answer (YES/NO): NO